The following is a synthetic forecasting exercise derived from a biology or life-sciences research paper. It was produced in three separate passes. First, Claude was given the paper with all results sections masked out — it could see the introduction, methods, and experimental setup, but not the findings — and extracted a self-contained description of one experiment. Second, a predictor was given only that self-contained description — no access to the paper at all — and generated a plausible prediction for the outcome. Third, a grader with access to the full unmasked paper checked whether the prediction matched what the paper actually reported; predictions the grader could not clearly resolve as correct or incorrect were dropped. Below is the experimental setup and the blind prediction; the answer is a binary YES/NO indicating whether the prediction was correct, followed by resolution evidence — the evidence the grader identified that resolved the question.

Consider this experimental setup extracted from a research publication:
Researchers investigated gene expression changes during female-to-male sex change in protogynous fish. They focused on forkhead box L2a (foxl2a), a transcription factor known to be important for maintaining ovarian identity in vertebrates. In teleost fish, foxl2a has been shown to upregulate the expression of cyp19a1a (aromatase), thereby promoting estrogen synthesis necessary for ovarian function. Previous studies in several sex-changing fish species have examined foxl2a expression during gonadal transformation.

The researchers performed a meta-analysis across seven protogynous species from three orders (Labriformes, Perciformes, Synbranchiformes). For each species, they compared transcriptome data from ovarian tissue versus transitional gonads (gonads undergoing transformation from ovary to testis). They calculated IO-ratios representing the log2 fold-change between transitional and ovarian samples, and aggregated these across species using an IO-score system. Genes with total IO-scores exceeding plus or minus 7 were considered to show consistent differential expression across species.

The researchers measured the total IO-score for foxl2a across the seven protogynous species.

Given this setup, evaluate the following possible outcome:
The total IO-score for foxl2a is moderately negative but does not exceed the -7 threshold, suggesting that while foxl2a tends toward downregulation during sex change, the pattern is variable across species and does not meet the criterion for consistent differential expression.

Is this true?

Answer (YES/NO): NO